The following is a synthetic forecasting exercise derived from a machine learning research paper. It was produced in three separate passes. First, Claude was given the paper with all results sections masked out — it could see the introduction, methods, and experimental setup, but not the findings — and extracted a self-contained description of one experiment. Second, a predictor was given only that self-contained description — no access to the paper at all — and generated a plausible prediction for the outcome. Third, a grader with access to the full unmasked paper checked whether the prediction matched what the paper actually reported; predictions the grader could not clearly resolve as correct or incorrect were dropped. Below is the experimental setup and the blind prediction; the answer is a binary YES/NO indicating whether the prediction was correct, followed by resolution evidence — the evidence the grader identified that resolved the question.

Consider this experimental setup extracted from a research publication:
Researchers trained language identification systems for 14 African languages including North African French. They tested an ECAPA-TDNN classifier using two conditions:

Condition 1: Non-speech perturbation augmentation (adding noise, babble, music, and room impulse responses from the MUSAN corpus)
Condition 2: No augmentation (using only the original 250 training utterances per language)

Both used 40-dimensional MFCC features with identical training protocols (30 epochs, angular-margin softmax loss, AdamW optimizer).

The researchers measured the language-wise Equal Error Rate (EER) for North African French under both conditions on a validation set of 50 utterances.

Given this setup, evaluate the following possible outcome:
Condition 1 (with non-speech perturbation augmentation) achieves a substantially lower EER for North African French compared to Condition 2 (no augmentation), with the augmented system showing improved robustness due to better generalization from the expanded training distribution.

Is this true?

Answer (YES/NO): YES